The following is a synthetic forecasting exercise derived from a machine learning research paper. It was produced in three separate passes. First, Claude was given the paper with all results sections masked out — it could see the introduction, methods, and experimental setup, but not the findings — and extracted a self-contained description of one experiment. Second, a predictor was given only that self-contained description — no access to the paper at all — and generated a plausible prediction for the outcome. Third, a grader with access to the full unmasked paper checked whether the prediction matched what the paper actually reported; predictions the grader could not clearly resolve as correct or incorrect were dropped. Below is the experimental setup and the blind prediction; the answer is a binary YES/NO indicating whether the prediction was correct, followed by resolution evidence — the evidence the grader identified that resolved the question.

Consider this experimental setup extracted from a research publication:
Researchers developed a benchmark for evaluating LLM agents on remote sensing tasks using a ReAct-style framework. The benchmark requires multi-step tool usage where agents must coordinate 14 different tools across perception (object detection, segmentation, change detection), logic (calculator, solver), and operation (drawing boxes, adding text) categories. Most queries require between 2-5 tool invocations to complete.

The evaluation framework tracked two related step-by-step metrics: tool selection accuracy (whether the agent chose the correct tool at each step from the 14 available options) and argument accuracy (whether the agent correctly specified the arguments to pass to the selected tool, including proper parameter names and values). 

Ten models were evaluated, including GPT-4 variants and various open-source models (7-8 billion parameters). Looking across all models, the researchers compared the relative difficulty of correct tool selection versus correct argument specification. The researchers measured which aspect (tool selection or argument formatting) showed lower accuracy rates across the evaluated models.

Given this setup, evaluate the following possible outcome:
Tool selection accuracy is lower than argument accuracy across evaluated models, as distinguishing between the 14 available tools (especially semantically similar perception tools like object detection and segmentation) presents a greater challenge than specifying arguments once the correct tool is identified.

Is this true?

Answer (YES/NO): NO